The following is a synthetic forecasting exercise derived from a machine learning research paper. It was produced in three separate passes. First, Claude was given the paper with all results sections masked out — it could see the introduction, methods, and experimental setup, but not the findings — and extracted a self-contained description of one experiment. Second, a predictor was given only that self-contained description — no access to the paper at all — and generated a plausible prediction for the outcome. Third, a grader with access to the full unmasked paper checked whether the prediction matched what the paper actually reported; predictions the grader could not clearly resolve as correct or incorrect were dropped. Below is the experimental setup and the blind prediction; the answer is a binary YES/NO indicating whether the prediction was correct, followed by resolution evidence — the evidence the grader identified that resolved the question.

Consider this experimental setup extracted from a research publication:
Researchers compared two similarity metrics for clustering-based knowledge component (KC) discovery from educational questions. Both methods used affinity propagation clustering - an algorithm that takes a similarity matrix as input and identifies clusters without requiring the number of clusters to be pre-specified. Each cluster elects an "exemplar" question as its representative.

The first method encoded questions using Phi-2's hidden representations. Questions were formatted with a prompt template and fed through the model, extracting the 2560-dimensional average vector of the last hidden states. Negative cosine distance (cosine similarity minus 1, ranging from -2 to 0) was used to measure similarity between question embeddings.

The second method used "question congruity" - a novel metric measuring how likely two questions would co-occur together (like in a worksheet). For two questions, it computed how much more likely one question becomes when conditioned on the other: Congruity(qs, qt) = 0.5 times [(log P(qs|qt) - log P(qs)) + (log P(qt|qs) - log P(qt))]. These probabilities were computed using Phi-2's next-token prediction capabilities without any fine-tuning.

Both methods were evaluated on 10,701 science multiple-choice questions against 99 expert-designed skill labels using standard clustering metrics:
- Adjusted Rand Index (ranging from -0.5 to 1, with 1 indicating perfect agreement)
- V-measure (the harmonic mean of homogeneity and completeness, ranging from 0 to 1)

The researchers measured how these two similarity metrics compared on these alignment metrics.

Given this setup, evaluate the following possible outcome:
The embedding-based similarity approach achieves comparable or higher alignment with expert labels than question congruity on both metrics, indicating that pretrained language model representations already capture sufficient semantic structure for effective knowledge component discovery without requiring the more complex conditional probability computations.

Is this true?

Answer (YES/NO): NO